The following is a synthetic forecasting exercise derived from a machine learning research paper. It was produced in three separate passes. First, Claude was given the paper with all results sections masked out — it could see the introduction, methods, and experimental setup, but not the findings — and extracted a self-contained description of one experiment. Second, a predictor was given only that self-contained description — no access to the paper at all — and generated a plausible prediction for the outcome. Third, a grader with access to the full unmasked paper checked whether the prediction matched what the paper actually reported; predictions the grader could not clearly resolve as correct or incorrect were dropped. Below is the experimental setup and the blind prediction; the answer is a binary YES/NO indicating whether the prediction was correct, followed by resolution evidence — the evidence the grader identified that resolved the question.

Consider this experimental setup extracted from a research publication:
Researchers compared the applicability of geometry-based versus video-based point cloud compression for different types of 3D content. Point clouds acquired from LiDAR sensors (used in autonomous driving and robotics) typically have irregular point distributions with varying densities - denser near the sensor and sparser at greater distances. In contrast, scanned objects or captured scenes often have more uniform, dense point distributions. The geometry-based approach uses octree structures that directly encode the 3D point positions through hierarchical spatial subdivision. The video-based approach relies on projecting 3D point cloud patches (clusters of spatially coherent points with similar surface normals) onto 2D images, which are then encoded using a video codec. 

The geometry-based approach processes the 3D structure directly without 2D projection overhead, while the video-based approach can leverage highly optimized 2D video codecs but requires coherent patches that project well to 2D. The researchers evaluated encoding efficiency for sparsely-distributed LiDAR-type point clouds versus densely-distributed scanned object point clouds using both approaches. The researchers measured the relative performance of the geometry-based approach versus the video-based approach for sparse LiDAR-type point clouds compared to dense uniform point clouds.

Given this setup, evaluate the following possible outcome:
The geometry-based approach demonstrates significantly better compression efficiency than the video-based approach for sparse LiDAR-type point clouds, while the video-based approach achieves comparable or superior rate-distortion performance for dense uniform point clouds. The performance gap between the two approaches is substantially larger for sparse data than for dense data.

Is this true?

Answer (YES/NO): YES